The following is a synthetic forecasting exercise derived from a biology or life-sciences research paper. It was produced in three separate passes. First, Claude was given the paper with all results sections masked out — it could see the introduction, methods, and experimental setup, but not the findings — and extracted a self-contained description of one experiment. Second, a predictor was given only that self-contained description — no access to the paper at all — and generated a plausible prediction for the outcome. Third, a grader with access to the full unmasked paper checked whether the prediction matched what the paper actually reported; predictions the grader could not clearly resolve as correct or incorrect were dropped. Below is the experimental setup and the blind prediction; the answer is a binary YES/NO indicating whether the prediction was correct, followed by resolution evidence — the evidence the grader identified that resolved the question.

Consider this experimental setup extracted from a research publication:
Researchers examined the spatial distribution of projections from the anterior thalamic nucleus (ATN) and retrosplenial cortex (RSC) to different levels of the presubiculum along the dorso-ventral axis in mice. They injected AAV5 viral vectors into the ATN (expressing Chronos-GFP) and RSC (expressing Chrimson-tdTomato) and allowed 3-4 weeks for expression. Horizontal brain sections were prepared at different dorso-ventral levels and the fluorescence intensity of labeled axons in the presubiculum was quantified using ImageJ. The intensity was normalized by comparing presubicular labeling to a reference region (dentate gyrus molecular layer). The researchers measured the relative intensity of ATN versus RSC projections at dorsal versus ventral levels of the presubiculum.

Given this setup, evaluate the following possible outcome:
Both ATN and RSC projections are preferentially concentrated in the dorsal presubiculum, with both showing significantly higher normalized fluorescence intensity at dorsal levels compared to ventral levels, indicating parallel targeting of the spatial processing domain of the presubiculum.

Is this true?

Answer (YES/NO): NO